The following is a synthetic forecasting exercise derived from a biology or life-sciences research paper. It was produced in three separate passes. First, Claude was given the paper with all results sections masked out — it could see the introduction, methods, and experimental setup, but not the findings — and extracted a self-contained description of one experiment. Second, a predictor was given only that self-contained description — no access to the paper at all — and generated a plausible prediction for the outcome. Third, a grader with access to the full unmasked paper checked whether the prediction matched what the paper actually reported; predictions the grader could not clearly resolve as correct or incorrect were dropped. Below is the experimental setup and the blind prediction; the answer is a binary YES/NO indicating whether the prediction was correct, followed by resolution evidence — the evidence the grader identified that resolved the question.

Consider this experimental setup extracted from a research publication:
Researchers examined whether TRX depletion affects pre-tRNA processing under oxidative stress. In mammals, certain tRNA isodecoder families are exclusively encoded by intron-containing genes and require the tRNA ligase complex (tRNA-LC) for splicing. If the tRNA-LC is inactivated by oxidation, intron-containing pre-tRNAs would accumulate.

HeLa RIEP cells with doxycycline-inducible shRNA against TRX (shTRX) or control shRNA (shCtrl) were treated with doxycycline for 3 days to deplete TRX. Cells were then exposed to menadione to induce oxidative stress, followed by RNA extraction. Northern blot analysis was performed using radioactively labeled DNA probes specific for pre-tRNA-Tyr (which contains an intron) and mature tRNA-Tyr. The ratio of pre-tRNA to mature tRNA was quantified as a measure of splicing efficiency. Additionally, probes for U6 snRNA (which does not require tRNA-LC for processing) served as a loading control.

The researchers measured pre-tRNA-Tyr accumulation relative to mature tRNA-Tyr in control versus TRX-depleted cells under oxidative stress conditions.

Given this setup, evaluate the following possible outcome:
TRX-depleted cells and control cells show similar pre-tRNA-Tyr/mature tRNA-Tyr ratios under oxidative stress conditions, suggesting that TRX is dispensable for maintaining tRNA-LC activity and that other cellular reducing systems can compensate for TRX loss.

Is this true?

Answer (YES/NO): NO